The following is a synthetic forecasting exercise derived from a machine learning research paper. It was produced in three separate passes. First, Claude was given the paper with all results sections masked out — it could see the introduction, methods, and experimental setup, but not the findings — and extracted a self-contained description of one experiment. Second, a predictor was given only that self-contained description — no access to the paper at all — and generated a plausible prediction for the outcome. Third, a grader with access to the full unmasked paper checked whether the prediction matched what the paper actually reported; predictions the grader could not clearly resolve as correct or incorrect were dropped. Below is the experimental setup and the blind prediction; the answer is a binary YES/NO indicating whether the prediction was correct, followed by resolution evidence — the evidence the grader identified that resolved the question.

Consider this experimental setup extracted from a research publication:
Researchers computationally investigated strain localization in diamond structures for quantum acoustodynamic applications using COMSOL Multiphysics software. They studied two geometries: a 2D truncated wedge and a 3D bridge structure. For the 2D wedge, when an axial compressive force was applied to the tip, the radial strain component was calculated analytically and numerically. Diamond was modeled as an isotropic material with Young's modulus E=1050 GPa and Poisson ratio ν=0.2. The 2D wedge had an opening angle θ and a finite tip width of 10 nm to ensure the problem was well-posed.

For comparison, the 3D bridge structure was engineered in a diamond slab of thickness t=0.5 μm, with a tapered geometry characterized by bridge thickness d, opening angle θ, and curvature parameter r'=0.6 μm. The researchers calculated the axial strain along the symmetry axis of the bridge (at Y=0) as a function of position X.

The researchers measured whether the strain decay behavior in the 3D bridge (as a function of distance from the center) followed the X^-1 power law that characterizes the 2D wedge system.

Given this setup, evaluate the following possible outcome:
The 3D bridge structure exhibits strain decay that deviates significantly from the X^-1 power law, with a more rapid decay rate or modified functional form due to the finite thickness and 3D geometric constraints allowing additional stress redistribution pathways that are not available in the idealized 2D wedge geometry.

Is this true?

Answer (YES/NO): NO